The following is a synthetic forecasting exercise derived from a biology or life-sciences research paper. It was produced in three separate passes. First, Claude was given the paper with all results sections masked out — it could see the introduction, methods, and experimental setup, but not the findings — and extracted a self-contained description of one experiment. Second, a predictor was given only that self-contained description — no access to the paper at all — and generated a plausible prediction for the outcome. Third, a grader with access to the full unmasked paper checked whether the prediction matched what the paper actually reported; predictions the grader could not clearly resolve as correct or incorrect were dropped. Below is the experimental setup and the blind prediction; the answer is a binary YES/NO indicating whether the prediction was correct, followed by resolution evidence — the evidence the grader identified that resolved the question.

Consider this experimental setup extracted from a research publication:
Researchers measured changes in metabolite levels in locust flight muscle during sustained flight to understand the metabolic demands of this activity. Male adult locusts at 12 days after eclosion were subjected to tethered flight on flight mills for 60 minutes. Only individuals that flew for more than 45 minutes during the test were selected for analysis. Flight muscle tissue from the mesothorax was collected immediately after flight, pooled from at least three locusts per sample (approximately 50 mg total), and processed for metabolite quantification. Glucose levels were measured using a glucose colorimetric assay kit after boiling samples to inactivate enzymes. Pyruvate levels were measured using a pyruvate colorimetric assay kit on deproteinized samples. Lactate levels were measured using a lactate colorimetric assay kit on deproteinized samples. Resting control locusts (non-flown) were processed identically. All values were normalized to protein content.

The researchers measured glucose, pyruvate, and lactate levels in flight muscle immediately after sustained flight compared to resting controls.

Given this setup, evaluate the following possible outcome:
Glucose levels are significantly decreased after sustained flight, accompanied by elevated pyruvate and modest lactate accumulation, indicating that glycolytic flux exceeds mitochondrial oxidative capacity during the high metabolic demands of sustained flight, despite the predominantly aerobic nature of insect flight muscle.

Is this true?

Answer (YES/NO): NO